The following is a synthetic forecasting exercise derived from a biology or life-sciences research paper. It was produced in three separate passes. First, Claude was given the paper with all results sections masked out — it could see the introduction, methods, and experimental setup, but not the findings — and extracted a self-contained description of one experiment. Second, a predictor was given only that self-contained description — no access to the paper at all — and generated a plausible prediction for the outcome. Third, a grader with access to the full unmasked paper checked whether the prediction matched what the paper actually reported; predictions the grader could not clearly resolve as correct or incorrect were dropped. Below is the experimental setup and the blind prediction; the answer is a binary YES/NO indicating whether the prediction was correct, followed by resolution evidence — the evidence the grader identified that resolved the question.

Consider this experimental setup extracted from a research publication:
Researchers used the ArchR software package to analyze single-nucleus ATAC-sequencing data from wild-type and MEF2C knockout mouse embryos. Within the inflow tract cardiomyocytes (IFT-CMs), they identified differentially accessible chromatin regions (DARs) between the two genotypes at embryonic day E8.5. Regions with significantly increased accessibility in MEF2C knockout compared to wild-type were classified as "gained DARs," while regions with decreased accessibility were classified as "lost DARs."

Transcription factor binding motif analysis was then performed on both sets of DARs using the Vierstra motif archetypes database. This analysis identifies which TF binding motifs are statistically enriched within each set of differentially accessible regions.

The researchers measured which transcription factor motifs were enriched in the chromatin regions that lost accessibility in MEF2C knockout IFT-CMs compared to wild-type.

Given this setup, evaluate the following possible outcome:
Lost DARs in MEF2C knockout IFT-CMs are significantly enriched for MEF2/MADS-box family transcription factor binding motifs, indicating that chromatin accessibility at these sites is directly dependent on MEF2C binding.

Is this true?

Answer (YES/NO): YES